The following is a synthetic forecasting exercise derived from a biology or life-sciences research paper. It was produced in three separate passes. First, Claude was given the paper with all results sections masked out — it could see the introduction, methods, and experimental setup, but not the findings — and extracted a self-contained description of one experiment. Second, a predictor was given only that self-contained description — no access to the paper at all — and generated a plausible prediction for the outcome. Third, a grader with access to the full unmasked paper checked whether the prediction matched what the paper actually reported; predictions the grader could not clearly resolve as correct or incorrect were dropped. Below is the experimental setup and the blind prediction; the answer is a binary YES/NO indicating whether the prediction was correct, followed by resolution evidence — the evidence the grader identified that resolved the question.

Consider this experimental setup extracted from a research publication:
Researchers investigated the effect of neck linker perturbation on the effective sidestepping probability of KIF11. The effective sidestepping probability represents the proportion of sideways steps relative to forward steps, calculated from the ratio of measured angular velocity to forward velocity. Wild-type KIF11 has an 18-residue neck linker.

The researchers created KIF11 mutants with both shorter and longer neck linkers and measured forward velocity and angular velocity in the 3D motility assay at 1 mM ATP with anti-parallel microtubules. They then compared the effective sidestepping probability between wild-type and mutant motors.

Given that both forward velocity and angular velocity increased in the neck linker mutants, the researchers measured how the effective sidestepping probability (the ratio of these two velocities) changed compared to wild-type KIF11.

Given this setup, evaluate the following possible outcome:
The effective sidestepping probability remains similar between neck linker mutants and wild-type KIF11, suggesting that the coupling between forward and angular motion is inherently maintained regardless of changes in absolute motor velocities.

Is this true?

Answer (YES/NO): NO